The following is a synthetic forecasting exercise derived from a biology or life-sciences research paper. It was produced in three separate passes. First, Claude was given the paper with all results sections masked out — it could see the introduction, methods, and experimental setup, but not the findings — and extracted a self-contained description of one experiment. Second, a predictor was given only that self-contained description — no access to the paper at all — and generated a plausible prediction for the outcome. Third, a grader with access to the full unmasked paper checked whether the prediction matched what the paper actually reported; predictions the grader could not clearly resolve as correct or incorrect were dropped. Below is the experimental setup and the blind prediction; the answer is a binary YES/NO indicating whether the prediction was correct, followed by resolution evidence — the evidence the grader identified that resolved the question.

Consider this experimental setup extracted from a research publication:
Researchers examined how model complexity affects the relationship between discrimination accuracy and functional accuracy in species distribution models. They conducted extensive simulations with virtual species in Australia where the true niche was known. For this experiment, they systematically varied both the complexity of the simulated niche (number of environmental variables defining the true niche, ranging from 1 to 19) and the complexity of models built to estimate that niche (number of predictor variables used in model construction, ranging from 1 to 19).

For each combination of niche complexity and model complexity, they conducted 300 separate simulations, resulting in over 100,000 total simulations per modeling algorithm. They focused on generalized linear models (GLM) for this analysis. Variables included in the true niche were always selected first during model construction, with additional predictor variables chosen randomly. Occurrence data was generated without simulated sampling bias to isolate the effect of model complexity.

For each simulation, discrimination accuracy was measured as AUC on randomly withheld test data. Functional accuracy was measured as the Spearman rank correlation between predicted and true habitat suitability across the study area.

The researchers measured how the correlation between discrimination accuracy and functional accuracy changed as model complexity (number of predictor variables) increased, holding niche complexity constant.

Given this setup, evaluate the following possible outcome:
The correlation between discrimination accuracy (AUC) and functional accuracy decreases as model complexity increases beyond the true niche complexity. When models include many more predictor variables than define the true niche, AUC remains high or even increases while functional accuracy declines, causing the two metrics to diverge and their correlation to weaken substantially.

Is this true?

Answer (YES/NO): YES